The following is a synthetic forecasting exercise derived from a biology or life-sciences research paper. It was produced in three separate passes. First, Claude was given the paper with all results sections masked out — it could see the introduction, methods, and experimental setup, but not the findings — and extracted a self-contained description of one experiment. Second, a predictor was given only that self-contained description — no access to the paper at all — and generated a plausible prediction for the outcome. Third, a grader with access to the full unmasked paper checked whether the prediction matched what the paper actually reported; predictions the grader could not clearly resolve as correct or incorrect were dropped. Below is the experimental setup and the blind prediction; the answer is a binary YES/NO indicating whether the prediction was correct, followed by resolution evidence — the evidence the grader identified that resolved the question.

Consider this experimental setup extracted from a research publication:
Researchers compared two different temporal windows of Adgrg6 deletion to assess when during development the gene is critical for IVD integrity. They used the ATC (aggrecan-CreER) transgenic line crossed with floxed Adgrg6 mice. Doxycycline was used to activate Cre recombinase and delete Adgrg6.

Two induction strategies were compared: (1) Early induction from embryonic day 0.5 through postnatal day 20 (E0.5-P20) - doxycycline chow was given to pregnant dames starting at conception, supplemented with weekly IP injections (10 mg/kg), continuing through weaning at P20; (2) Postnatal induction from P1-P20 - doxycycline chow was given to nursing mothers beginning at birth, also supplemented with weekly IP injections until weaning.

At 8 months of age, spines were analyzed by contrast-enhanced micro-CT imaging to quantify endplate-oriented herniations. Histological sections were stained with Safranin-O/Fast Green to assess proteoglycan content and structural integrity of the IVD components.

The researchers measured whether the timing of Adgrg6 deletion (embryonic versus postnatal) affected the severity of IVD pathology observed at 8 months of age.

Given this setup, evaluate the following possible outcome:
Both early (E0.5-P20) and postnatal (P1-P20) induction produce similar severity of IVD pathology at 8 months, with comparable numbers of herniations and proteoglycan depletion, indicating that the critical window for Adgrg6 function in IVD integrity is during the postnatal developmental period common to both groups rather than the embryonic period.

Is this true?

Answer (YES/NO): NO